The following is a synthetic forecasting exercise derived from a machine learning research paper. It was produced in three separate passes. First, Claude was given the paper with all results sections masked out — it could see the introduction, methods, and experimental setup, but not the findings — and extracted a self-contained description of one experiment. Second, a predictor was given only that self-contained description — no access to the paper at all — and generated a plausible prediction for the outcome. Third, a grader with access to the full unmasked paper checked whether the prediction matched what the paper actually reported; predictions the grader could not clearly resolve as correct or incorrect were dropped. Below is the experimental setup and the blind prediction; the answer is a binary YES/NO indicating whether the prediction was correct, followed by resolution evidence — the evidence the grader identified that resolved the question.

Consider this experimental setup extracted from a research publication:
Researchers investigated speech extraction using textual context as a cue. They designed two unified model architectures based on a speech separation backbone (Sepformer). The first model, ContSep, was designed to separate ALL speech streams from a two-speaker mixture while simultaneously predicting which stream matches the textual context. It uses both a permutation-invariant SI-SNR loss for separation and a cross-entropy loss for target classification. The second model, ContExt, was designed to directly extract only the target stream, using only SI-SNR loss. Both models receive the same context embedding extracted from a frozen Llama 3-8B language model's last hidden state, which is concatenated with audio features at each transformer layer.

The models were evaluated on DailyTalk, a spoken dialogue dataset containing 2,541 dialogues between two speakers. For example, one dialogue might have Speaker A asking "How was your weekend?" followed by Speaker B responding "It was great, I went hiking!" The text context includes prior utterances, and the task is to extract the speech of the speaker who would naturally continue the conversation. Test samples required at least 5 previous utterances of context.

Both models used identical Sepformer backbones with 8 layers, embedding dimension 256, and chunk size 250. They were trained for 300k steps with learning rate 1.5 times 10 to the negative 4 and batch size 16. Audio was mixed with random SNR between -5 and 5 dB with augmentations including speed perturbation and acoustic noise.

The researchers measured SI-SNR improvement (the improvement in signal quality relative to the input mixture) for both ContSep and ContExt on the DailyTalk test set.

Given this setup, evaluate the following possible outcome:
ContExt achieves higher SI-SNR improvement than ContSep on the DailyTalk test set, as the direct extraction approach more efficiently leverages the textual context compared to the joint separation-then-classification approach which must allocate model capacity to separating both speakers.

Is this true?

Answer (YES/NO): YES